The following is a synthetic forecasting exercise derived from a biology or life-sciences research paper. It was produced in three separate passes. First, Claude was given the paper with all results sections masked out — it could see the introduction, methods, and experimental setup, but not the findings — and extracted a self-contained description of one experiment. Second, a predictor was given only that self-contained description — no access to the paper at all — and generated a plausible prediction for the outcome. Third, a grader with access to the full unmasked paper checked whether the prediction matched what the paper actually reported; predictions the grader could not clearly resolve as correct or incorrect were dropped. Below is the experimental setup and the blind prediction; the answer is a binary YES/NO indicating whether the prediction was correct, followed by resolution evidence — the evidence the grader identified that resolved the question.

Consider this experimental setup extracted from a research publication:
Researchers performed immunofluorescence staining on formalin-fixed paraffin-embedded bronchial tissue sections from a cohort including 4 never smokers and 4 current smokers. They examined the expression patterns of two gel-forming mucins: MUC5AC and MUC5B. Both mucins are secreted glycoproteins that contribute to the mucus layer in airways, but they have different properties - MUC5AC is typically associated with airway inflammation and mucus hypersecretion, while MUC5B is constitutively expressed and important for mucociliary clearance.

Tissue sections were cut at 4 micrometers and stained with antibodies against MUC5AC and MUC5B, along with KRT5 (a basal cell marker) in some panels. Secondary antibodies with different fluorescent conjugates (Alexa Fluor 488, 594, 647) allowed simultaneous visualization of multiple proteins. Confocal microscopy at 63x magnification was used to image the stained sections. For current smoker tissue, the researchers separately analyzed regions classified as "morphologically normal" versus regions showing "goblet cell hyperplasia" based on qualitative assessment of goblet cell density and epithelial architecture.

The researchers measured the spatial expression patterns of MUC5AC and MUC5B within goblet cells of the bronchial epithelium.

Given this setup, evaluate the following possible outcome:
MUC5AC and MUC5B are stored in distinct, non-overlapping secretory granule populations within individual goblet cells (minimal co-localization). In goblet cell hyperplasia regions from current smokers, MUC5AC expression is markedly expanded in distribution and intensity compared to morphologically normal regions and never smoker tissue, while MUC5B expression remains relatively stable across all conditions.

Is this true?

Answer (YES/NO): NO